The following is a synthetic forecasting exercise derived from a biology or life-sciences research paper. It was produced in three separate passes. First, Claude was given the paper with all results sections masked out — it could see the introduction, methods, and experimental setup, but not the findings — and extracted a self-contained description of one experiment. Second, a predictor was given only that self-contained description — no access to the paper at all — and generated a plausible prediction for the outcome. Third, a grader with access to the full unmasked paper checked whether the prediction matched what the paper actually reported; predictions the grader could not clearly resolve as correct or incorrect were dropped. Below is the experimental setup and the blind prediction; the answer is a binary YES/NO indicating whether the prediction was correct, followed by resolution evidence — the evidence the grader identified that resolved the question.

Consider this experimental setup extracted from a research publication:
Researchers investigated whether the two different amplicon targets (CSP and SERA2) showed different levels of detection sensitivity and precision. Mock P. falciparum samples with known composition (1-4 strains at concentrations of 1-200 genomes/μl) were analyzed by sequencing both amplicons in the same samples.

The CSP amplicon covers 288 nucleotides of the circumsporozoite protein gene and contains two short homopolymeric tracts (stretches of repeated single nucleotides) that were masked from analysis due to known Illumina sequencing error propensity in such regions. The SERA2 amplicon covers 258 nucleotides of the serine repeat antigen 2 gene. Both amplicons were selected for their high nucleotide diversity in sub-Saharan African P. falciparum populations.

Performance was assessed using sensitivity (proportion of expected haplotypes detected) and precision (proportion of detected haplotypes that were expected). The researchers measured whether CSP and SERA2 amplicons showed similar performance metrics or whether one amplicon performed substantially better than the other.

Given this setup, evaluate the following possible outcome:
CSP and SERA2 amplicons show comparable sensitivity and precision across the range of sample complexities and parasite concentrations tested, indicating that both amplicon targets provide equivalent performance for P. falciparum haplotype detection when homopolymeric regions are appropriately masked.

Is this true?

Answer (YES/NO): NO